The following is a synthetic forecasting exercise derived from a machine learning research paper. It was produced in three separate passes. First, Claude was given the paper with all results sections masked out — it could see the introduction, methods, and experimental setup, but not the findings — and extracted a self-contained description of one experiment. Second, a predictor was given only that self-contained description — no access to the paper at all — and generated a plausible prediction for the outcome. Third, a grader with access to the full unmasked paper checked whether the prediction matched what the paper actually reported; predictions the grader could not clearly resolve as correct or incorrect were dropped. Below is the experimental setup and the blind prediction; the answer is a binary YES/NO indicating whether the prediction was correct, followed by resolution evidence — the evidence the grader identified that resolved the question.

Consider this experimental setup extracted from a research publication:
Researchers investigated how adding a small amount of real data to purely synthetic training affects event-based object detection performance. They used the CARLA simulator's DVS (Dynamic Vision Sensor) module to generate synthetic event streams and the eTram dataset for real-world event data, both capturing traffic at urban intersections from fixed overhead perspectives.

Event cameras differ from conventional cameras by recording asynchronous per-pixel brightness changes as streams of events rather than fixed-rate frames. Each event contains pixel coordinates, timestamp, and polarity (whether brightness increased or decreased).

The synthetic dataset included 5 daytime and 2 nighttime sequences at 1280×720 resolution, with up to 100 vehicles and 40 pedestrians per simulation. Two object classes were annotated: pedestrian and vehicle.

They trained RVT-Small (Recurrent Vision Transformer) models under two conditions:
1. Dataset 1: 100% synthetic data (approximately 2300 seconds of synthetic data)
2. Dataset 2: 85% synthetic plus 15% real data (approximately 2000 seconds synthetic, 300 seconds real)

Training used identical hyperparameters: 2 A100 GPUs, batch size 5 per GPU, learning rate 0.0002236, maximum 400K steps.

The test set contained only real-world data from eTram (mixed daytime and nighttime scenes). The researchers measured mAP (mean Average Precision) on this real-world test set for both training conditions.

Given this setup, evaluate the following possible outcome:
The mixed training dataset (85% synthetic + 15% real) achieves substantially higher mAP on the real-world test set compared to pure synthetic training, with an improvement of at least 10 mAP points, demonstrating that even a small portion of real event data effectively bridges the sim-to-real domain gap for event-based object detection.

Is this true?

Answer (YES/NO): NO